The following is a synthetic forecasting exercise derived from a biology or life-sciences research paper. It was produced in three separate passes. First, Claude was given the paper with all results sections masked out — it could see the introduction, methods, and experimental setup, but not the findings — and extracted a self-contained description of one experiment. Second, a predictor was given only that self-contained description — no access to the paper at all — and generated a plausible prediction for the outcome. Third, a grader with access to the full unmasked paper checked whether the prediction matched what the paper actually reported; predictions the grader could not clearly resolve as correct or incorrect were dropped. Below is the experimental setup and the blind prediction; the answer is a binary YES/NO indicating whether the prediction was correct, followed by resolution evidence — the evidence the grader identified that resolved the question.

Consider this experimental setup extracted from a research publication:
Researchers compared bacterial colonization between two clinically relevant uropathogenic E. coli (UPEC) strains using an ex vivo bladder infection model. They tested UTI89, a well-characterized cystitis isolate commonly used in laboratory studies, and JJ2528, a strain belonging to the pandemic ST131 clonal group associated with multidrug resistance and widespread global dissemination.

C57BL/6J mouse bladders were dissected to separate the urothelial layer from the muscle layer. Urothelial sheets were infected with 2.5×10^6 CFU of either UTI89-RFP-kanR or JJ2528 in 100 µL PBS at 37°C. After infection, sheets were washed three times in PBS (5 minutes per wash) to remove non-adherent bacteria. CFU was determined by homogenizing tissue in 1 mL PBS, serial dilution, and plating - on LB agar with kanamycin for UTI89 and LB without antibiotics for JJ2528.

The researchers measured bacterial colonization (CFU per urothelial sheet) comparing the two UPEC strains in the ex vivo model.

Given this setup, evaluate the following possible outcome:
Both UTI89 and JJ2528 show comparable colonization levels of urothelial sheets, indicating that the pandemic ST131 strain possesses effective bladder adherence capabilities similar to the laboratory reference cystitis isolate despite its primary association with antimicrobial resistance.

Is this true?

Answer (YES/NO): YES